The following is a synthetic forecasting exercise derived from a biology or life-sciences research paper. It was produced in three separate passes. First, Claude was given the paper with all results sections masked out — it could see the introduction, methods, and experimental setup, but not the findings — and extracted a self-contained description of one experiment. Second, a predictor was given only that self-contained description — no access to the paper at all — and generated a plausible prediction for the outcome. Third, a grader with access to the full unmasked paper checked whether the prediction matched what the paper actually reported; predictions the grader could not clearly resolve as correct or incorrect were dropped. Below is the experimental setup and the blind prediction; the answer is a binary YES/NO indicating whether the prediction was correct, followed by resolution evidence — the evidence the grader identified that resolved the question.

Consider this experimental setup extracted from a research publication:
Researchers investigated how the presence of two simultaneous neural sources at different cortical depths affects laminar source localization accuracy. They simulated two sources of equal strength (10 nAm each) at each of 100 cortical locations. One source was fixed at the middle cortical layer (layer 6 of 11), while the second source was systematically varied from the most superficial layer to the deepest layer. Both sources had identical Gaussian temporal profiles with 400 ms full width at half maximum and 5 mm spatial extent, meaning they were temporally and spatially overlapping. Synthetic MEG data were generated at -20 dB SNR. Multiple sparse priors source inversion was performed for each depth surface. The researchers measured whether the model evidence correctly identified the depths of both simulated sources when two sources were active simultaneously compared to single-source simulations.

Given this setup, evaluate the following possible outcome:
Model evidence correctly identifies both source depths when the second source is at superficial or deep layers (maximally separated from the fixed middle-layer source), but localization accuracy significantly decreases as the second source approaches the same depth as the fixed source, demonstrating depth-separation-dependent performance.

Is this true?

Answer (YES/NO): NO